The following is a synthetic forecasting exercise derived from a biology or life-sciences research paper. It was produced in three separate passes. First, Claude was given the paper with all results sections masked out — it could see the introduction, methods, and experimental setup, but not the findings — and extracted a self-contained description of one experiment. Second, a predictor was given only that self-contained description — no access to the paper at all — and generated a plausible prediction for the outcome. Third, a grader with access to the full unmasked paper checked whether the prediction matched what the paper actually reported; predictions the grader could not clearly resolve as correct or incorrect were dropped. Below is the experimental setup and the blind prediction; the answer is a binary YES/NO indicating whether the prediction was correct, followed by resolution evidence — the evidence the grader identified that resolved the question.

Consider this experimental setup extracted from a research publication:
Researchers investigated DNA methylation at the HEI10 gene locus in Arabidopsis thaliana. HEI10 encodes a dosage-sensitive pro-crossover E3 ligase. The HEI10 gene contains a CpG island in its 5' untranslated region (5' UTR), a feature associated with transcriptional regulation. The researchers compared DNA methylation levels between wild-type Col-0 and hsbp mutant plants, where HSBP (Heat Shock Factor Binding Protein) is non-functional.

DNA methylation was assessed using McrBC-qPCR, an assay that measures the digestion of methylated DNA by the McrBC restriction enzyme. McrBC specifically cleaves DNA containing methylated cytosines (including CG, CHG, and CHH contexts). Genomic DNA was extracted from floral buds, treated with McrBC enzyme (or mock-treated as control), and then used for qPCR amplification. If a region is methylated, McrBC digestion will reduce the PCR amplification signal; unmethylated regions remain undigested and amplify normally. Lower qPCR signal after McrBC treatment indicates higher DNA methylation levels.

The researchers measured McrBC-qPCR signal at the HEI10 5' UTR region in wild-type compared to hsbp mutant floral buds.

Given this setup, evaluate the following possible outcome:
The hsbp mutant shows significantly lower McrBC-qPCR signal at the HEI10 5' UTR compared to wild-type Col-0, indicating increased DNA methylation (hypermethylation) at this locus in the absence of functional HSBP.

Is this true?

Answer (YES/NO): NO